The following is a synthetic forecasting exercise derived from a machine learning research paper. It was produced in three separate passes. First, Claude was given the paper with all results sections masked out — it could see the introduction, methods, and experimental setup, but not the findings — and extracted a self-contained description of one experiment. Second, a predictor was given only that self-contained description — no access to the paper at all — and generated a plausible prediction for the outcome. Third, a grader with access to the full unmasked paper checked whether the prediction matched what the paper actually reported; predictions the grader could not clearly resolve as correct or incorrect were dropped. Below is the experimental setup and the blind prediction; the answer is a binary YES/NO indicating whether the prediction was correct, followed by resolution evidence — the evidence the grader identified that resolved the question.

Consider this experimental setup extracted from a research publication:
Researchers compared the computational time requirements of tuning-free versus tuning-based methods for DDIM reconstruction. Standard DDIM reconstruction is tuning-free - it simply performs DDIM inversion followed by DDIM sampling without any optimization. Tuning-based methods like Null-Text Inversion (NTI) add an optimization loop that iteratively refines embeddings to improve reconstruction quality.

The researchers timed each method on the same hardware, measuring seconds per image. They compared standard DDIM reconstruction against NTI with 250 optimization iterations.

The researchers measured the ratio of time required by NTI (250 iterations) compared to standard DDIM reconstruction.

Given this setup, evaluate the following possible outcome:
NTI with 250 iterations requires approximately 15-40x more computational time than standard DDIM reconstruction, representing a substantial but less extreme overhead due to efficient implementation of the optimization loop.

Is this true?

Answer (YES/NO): YES